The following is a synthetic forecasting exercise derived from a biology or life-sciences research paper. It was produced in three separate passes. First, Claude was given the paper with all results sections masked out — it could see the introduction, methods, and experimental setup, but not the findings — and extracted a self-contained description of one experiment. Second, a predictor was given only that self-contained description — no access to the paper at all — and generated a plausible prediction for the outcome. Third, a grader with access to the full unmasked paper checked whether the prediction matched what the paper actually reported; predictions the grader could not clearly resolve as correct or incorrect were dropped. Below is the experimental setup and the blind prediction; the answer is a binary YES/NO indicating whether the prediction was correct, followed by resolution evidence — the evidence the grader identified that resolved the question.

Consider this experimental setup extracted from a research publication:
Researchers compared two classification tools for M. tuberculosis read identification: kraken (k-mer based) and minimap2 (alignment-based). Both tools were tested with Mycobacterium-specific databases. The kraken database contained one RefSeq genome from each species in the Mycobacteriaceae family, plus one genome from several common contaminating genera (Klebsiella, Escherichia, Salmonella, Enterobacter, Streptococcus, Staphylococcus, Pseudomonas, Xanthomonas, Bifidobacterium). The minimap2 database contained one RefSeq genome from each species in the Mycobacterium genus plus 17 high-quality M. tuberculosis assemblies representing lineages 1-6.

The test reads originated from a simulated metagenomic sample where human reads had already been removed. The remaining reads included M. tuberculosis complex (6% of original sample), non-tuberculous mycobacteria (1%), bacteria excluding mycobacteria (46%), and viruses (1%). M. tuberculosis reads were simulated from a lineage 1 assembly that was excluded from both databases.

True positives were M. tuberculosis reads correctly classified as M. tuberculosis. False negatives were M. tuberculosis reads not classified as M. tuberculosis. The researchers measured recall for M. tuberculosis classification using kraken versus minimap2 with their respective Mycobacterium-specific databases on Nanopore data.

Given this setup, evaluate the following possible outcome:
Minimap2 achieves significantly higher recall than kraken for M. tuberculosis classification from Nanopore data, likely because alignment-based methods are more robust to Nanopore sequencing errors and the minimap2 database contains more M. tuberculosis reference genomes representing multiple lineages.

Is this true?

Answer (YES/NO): NO